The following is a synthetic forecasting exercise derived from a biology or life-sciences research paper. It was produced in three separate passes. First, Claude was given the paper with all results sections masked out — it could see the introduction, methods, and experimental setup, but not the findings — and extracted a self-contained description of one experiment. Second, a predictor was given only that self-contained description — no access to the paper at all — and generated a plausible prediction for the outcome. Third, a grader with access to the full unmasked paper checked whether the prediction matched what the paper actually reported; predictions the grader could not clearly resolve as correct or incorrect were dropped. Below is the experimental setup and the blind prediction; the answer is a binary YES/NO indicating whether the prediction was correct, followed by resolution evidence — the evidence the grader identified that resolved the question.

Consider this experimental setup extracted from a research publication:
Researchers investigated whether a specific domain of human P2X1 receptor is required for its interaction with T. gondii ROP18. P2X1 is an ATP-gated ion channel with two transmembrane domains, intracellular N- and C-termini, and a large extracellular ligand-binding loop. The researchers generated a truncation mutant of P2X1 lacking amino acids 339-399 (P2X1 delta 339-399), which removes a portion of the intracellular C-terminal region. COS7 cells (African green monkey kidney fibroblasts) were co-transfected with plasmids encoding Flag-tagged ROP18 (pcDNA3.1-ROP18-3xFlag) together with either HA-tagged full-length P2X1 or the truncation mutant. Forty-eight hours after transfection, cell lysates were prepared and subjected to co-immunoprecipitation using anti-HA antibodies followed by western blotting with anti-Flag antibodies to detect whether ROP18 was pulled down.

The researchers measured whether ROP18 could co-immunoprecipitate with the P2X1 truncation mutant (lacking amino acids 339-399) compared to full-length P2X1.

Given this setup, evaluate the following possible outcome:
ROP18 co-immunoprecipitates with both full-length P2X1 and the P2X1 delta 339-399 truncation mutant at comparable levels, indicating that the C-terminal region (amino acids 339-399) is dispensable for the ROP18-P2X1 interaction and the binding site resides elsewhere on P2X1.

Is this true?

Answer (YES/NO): NO